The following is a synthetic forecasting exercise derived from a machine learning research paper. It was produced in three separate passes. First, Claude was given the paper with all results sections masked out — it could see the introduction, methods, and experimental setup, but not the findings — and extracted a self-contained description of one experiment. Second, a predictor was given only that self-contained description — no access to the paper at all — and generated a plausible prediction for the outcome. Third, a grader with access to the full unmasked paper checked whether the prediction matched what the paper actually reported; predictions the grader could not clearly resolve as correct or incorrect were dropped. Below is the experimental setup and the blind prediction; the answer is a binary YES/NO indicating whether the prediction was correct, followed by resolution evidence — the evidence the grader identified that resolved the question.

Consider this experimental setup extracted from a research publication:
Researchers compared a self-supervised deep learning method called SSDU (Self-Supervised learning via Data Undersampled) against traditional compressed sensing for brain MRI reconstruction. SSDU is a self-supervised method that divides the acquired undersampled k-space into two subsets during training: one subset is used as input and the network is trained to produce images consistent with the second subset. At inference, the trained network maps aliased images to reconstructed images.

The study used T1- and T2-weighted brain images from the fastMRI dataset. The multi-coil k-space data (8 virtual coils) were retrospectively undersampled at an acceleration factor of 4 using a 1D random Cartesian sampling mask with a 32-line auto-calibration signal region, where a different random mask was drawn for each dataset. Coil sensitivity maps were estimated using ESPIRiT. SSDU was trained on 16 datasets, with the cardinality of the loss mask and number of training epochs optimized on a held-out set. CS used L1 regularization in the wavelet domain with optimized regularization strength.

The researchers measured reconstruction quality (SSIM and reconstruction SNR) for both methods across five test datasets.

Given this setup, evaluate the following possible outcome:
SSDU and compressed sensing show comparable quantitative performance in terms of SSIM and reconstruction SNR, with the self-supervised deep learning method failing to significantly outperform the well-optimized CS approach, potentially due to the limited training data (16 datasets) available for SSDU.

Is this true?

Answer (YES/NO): NO